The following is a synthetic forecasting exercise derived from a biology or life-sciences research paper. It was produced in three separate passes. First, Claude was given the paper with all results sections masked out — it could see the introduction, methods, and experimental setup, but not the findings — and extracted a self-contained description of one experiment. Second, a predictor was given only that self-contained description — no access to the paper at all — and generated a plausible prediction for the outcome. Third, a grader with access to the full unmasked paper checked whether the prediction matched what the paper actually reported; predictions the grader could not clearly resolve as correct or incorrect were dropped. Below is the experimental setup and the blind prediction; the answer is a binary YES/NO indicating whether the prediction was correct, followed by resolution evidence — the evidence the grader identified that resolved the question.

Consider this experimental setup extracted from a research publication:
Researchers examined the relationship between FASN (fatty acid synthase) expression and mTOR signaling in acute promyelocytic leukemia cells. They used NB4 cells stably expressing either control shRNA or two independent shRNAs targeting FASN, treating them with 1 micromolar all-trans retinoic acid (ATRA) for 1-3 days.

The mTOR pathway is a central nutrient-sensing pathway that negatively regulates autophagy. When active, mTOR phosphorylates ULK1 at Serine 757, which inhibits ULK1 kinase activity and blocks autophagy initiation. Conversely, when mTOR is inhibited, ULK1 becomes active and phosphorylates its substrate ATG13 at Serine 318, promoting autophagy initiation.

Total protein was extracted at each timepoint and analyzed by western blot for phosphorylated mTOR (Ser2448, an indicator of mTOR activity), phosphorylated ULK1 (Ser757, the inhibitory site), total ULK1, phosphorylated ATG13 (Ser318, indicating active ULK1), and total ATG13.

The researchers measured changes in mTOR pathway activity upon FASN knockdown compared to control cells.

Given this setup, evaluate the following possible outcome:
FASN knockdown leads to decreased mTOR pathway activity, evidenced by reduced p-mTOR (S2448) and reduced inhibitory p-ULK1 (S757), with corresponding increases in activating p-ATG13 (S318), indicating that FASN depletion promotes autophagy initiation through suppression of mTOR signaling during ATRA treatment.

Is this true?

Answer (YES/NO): YES